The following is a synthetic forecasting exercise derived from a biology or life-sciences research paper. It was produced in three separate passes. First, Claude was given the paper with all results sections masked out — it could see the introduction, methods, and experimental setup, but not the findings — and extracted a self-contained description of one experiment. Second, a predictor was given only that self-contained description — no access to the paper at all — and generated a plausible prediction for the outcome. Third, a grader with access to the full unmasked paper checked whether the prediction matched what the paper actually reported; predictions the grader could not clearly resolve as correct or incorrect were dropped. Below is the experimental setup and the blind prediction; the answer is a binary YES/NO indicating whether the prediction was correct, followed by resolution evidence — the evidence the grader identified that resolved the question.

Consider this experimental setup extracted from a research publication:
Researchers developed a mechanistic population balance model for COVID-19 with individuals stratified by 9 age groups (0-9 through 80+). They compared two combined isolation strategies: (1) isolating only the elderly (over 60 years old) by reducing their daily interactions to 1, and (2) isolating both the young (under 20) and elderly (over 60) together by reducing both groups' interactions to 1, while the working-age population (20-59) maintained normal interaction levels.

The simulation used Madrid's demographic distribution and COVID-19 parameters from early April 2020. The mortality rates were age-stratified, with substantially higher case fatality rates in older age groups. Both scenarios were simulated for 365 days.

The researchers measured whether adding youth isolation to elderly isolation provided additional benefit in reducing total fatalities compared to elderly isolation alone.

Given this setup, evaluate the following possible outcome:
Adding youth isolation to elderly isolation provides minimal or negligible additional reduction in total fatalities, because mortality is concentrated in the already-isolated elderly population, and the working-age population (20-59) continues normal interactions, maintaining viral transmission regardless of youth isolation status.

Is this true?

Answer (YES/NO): YES